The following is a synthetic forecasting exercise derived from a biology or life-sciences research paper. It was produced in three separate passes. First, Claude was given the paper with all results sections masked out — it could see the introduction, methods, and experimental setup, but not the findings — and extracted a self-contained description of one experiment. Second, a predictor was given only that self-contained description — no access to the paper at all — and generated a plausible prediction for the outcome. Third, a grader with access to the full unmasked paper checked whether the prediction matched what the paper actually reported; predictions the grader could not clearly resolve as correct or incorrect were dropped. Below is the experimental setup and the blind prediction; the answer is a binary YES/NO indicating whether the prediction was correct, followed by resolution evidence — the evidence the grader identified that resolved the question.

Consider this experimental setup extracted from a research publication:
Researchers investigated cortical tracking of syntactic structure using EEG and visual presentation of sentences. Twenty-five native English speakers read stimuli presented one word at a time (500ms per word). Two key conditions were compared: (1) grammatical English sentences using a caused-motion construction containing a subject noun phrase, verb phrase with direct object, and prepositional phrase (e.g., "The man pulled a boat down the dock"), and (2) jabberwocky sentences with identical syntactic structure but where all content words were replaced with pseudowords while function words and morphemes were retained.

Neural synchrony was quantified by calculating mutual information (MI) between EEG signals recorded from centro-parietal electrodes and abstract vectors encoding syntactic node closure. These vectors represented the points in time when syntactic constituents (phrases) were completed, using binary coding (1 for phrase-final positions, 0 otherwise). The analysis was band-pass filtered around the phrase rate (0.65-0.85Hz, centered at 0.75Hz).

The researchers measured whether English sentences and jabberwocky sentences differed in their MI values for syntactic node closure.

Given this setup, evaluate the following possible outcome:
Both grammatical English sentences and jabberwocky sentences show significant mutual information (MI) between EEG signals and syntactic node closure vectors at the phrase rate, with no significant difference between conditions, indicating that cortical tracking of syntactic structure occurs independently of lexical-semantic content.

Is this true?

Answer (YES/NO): YES